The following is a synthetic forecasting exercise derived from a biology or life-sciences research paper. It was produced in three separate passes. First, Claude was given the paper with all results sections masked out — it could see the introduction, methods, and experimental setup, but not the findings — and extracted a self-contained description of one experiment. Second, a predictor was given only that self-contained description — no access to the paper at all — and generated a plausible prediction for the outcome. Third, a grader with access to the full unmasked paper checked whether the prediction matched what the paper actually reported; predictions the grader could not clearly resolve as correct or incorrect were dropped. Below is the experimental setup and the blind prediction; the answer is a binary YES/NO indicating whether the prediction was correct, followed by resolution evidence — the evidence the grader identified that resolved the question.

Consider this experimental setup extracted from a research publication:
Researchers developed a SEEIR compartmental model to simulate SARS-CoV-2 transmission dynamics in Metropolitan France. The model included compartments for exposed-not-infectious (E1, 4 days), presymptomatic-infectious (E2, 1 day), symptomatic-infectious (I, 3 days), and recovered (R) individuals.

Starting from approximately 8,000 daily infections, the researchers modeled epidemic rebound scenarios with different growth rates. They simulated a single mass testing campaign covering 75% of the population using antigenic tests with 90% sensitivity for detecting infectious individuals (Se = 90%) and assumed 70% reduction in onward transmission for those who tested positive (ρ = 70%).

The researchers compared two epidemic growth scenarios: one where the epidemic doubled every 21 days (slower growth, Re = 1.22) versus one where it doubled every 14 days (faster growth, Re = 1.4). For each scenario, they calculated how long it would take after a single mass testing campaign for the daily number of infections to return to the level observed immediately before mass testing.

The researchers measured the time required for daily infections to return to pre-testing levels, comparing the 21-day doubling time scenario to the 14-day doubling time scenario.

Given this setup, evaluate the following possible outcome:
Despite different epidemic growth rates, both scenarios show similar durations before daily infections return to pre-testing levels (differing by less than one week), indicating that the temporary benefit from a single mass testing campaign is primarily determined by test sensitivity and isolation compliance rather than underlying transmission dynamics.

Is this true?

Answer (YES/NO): NO